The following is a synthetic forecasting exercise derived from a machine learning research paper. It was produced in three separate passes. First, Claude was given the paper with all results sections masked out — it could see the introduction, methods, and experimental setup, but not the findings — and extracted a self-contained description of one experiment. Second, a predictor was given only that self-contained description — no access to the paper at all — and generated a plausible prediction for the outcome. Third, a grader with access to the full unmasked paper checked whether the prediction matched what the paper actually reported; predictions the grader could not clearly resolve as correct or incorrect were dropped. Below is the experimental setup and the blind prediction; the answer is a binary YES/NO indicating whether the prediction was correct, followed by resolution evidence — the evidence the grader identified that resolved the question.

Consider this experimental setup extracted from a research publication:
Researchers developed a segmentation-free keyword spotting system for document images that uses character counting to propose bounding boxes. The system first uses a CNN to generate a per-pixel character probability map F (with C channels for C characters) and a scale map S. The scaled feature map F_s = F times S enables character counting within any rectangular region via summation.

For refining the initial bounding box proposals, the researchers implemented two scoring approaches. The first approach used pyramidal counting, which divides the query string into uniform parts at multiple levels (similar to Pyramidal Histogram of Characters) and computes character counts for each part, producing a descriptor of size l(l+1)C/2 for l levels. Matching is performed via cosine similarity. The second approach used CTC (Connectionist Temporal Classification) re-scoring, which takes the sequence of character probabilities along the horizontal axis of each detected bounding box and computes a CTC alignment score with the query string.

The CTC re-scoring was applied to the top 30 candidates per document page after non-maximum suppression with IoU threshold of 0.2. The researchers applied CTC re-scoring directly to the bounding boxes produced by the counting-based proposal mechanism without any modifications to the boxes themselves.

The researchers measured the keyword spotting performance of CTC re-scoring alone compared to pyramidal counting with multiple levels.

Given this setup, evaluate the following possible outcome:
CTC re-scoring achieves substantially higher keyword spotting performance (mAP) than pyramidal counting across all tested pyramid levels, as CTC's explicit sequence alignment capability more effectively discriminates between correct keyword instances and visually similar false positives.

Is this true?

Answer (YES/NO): YES